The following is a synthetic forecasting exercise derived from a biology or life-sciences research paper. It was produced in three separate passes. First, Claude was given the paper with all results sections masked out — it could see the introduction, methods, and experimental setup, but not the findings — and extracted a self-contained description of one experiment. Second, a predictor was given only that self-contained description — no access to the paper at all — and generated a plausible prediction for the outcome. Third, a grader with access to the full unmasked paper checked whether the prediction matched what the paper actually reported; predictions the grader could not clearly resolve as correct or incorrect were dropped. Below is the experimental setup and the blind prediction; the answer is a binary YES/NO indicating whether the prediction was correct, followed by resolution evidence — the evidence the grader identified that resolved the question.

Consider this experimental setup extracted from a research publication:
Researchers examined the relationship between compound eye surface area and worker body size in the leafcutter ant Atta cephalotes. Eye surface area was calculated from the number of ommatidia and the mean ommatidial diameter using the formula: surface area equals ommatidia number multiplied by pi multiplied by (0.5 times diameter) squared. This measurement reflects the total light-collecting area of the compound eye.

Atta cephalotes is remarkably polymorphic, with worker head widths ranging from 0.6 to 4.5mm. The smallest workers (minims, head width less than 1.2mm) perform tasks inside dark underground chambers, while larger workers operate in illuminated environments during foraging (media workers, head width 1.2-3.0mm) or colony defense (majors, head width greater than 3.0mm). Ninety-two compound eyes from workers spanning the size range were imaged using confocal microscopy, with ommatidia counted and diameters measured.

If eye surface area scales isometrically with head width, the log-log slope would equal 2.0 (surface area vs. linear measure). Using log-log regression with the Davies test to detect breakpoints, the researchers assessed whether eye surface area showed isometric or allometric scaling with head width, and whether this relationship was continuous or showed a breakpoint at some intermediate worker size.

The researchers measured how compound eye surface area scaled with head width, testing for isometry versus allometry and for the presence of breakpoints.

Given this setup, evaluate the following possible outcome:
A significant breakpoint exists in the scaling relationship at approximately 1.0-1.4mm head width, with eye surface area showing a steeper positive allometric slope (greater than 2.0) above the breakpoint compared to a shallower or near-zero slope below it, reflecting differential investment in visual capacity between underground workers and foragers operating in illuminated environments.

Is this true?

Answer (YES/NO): NO